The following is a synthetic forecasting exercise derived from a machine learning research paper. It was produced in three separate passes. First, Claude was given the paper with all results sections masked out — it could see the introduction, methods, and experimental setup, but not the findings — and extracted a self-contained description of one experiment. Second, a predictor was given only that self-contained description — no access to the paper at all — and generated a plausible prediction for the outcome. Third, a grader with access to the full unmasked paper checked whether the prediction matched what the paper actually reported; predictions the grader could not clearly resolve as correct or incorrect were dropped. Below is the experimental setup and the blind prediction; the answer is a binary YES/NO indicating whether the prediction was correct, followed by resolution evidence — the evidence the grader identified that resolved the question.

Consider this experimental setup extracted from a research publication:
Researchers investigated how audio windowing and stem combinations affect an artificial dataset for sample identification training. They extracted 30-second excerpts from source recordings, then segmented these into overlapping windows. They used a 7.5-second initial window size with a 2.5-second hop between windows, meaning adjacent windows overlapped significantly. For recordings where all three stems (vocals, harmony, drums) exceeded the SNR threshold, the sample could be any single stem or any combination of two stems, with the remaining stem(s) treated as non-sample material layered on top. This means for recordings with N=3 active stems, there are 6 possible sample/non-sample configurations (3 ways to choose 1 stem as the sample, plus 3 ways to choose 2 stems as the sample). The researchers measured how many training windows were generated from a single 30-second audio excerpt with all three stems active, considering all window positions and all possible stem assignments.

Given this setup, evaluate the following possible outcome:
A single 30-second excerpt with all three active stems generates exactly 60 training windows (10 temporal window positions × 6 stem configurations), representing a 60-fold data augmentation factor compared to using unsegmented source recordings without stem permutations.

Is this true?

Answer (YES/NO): YES